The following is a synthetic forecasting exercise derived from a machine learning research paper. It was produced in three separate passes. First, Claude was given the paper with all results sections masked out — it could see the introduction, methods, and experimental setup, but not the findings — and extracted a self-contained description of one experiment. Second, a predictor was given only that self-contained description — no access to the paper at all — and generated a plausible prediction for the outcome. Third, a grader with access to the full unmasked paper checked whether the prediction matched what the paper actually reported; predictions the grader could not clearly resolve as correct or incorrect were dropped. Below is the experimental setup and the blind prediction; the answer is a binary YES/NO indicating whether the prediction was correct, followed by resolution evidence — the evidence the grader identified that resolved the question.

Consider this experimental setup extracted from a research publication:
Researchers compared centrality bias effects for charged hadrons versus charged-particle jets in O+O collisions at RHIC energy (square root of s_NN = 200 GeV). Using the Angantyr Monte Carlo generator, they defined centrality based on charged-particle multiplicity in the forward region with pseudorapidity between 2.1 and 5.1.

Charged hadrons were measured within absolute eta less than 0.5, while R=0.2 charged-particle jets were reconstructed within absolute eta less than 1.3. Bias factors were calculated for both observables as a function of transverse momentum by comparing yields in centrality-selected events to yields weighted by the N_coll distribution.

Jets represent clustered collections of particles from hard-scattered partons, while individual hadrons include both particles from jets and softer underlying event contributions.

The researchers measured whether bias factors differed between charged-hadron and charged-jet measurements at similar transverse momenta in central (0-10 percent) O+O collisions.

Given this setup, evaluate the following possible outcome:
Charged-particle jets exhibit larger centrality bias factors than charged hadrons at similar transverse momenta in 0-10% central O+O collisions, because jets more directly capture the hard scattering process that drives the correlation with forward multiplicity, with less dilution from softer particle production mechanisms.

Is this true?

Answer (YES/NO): NO